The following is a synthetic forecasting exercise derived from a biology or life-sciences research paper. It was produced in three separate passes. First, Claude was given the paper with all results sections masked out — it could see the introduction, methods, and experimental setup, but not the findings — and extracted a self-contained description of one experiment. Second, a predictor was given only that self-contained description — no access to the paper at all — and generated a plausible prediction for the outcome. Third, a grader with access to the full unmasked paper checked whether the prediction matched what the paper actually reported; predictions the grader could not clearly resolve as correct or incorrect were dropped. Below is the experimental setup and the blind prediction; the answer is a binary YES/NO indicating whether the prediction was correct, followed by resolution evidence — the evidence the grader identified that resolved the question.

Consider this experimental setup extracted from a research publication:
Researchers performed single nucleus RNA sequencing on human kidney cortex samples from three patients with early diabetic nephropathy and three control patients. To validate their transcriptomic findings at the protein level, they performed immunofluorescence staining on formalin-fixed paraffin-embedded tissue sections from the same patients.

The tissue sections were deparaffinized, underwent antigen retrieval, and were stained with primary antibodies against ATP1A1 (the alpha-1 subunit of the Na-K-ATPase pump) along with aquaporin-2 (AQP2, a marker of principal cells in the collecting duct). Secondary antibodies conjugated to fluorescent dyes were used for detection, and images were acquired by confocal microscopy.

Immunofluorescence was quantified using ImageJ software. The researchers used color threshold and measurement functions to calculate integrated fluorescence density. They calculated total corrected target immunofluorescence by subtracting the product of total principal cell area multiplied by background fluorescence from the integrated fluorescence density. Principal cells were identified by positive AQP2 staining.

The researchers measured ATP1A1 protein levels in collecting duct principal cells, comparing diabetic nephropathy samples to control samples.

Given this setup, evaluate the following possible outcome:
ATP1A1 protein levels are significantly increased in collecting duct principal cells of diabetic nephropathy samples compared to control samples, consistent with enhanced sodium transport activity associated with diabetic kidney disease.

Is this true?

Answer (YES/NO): NO